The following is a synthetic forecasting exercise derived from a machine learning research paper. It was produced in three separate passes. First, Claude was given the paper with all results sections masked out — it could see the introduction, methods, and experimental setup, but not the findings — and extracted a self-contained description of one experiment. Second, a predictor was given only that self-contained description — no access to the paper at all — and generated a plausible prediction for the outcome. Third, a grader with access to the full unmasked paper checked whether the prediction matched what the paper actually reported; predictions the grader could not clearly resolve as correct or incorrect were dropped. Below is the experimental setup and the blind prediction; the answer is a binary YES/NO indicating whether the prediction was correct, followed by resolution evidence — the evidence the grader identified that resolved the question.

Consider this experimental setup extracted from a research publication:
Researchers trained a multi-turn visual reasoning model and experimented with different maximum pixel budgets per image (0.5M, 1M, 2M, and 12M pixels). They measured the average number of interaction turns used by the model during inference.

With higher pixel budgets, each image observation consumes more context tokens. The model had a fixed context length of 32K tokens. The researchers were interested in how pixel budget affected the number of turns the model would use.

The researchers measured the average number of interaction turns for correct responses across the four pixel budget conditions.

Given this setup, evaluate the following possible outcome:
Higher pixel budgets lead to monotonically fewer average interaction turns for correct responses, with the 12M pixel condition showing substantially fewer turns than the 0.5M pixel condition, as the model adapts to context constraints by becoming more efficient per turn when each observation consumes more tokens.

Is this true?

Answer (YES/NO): NO